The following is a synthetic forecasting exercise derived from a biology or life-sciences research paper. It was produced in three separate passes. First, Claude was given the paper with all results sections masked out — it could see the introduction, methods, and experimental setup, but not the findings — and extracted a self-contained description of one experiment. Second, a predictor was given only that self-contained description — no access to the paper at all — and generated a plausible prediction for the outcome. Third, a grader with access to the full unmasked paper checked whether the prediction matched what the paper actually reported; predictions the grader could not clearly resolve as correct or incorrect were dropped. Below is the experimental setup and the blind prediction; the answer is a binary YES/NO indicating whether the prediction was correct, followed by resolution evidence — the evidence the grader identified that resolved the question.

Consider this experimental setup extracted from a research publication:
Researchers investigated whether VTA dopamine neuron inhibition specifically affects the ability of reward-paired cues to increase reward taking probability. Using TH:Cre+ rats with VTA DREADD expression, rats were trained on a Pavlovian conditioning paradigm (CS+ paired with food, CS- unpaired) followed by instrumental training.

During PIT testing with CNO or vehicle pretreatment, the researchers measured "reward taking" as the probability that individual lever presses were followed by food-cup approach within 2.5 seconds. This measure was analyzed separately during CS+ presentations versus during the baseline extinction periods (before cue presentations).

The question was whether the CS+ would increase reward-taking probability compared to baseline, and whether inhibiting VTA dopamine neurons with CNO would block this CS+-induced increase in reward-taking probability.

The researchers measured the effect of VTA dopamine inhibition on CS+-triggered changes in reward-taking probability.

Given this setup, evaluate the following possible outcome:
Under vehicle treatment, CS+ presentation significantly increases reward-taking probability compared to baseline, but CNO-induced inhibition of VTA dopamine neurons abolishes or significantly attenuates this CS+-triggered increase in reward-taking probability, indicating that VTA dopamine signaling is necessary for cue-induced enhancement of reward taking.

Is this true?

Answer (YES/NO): NO